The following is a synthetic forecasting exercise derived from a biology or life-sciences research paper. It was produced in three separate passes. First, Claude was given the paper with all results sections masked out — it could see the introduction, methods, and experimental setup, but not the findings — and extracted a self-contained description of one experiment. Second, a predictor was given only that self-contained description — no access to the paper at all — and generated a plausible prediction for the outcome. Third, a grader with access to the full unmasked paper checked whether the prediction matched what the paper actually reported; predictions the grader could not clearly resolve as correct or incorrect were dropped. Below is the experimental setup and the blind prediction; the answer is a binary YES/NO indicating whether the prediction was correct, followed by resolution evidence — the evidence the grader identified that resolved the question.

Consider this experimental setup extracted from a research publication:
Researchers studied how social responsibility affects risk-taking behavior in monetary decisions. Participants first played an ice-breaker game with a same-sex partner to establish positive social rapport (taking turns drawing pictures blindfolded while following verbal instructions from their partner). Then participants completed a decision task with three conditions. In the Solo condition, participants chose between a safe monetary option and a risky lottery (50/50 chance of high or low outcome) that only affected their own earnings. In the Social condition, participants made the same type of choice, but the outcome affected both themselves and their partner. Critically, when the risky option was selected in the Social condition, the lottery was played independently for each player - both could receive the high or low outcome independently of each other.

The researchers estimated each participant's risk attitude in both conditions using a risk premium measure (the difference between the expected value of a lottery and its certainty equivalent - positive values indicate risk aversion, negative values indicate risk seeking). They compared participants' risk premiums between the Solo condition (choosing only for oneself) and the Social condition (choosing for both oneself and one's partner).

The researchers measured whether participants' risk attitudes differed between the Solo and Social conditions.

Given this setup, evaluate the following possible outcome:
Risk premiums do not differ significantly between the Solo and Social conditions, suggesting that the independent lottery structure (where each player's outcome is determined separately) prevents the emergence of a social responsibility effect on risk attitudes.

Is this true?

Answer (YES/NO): YES